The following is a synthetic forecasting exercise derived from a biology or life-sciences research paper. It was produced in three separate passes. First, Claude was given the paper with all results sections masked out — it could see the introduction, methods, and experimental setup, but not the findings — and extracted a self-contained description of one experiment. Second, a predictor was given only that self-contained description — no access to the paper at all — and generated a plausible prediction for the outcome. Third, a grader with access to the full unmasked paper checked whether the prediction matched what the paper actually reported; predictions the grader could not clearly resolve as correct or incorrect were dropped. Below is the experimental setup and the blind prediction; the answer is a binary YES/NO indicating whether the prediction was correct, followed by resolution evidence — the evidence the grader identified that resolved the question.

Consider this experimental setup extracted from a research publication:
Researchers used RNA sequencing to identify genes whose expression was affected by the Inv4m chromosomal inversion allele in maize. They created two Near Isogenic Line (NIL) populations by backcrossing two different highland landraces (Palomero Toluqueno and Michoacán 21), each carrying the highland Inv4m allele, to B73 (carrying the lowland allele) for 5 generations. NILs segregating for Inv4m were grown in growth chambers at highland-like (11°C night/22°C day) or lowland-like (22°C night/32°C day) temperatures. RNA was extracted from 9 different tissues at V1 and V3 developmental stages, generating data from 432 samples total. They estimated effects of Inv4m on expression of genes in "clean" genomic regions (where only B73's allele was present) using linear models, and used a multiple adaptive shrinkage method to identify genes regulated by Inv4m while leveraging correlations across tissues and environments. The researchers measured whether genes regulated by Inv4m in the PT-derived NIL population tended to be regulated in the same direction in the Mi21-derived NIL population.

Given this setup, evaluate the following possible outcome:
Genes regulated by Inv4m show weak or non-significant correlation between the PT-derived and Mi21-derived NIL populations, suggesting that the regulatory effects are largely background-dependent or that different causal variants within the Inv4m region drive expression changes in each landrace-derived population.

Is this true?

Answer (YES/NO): NO